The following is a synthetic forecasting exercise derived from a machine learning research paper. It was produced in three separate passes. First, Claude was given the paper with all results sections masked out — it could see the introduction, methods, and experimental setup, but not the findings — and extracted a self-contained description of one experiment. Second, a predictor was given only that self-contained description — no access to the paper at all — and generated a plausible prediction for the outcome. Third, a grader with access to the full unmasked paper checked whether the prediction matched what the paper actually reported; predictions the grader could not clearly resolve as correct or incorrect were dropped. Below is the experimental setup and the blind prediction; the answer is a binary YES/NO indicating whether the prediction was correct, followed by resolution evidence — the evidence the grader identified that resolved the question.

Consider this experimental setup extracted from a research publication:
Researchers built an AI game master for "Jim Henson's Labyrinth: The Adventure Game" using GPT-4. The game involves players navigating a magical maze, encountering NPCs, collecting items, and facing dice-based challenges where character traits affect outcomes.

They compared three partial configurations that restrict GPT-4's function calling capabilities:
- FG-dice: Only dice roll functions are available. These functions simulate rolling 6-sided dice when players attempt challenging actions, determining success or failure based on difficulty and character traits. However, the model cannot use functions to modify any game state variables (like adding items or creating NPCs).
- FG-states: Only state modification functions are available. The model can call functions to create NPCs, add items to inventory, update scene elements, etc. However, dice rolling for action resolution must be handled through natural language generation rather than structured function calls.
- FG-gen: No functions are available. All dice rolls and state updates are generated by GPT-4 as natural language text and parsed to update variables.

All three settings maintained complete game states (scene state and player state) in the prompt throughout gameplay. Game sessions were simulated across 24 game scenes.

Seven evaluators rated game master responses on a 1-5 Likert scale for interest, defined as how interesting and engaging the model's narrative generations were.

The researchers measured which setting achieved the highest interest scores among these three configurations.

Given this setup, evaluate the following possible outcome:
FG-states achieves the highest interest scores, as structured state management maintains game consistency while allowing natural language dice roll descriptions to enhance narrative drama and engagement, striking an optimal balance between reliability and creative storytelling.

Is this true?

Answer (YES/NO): YES